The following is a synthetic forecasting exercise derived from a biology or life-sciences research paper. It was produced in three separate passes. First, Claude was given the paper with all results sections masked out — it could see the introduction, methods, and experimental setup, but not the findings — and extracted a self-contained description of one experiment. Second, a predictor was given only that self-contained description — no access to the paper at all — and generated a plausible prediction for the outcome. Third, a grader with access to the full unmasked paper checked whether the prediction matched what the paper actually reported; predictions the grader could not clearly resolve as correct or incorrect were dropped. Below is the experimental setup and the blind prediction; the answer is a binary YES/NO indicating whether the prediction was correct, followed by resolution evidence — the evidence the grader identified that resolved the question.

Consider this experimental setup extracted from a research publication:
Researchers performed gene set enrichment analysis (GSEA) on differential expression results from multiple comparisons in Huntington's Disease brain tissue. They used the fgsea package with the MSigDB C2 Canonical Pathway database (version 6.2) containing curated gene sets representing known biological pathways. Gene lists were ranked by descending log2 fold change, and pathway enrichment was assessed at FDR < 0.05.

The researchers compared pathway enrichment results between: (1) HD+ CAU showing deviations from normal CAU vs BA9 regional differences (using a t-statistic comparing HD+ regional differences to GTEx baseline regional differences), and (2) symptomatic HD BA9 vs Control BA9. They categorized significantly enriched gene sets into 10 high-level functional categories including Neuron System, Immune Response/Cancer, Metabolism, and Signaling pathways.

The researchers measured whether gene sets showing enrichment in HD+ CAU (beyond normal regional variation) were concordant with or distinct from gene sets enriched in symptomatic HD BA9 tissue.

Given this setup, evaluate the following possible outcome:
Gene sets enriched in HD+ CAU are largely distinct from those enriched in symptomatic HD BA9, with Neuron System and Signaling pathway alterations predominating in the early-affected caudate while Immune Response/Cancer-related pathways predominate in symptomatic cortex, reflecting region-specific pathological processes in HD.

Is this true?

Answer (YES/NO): NO